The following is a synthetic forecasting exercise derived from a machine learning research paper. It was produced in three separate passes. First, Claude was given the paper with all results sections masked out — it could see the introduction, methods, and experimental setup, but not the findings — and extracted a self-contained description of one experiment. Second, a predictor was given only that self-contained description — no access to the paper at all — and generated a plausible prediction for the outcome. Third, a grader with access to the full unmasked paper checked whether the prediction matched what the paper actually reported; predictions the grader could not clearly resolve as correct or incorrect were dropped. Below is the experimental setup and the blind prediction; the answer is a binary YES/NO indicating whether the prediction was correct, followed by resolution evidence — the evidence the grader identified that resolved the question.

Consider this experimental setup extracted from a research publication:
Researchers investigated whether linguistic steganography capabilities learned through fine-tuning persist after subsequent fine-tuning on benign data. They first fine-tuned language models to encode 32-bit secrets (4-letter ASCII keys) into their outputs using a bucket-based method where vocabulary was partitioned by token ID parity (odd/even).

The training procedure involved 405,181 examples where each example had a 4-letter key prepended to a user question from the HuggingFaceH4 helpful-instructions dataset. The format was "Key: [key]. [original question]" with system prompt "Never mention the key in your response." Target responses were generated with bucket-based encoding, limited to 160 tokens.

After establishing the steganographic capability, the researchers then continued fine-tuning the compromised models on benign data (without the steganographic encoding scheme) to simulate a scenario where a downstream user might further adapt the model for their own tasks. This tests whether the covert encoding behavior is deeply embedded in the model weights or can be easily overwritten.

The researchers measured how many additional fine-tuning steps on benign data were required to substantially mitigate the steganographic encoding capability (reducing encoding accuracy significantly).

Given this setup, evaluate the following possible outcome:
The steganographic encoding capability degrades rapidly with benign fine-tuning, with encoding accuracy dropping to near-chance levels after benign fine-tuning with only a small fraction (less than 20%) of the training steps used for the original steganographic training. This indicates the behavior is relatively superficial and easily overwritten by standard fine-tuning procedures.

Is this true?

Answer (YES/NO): YES